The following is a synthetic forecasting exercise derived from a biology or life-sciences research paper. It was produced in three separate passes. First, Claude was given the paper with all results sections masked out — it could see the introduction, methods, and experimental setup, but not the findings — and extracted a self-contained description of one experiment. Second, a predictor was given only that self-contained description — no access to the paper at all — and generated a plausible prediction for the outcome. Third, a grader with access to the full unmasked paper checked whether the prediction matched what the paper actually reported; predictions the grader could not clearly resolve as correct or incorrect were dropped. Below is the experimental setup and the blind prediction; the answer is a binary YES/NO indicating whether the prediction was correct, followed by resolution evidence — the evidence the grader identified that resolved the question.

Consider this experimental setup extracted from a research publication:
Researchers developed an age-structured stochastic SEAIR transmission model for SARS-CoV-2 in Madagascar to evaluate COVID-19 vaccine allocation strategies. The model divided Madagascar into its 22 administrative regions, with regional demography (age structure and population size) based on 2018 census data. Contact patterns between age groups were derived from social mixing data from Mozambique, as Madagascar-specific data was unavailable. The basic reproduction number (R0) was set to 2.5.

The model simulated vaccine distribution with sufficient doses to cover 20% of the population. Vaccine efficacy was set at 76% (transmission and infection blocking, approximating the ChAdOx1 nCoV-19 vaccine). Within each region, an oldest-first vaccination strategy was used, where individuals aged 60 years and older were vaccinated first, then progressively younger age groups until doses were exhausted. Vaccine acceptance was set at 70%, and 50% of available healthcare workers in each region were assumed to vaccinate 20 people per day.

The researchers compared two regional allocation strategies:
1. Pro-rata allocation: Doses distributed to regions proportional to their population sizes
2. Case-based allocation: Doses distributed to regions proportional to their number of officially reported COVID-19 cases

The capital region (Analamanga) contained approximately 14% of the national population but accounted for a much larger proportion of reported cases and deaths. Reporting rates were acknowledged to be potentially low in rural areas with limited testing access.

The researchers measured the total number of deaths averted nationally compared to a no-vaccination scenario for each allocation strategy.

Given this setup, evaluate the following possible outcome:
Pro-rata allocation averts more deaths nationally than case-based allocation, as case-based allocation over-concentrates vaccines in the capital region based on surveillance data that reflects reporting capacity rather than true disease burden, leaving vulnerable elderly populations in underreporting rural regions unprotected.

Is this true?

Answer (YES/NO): YES